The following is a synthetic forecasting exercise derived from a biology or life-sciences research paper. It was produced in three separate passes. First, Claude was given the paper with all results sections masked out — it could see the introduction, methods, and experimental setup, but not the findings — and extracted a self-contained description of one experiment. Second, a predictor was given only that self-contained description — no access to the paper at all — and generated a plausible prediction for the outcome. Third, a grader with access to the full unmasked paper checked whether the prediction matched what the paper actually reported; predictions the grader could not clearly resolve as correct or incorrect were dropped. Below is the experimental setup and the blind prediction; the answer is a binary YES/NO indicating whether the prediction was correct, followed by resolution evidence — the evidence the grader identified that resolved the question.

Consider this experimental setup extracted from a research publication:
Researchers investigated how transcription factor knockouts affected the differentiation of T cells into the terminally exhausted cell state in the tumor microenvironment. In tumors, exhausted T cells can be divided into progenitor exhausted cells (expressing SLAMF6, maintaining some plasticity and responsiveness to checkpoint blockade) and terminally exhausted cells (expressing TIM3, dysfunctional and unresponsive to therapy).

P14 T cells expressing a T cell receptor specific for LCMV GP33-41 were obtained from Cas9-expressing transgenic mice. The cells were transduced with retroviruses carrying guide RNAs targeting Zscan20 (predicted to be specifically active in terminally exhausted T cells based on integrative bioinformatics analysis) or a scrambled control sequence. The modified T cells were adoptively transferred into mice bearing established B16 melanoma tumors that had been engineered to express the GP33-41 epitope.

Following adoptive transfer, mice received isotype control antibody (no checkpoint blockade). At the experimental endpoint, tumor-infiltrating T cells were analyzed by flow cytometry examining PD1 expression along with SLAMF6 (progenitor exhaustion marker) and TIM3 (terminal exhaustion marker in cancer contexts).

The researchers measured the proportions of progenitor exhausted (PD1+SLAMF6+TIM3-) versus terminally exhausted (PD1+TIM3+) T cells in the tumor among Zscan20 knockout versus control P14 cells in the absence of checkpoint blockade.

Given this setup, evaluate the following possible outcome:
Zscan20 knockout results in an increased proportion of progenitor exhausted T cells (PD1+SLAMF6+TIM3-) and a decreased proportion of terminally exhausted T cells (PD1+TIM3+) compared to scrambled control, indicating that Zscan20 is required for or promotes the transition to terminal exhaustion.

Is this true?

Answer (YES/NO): YES